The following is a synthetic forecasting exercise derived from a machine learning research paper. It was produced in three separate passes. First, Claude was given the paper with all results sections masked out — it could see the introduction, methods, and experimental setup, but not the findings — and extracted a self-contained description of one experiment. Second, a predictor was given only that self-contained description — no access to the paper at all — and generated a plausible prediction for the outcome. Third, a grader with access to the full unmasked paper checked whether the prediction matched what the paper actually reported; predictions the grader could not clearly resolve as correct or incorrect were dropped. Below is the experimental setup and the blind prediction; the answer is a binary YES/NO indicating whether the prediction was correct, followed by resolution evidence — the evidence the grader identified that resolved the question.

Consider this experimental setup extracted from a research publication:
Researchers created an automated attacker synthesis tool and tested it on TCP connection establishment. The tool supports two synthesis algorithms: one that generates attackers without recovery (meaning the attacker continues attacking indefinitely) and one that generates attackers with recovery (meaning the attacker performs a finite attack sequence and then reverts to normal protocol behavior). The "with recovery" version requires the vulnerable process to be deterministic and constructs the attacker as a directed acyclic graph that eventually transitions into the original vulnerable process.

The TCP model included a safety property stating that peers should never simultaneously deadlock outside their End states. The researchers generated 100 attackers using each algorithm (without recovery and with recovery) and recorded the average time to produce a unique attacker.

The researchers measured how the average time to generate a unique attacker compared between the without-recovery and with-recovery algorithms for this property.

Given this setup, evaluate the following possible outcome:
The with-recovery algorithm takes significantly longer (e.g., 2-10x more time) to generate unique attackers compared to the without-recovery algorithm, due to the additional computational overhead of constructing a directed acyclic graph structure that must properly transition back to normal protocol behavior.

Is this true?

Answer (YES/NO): YES